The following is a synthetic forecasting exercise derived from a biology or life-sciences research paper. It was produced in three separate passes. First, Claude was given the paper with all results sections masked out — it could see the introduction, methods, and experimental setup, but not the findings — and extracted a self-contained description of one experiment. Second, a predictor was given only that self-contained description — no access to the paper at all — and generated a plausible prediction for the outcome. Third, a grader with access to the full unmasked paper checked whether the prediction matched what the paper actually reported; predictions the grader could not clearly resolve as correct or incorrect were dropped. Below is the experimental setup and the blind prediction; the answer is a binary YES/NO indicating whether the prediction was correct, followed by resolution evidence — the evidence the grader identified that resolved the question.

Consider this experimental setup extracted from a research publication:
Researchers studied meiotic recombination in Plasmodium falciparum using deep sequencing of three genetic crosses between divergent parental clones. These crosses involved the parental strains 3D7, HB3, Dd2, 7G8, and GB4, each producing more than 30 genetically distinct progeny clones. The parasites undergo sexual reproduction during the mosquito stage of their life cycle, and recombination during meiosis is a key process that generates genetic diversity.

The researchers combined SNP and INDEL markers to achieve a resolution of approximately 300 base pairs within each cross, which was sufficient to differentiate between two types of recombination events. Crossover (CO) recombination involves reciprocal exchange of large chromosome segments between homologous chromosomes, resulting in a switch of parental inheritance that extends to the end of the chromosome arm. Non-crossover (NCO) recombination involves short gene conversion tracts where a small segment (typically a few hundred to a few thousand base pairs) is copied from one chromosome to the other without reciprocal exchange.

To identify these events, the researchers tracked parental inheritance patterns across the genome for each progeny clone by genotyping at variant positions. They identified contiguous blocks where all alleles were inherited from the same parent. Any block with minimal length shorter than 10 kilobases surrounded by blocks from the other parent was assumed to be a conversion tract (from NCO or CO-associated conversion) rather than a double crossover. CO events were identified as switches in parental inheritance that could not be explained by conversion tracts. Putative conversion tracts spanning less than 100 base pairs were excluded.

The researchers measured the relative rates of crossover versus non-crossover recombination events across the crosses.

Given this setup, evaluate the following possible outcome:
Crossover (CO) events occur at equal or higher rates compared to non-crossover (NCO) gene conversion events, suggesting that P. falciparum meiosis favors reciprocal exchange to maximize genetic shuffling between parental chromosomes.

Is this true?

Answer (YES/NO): YES